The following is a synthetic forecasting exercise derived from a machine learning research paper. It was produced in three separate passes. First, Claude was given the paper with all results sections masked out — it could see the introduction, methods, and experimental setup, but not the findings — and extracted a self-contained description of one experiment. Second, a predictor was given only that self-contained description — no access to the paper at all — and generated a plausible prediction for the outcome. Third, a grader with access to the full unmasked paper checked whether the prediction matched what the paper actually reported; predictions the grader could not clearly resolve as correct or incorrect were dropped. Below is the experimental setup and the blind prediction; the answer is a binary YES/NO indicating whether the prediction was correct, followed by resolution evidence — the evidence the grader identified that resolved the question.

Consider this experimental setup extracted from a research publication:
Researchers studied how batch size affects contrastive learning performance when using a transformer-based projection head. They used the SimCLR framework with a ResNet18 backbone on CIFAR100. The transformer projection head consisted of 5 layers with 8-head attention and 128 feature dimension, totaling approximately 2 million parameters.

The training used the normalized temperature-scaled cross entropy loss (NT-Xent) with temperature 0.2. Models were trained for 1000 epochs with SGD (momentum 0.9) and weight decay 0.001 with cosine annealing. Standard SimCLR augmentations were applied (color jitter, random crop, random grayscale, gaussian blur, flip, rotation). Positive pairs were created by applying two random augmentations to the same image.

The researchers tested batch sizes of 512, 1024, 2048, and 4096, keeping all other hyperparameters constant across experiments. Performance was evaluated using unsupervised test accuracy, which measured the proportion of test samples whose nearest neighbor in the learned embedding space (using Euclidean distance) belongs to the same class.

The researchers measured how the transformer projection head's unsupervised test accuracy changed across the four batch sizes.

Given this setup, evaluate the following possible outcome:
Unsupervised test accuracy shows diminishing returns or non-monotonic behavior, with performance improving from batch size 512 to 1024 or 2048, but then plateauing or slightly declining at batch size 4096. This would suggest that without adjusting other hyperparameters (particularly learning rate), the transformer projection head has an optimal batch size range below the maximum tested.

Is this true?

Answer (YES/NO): NO